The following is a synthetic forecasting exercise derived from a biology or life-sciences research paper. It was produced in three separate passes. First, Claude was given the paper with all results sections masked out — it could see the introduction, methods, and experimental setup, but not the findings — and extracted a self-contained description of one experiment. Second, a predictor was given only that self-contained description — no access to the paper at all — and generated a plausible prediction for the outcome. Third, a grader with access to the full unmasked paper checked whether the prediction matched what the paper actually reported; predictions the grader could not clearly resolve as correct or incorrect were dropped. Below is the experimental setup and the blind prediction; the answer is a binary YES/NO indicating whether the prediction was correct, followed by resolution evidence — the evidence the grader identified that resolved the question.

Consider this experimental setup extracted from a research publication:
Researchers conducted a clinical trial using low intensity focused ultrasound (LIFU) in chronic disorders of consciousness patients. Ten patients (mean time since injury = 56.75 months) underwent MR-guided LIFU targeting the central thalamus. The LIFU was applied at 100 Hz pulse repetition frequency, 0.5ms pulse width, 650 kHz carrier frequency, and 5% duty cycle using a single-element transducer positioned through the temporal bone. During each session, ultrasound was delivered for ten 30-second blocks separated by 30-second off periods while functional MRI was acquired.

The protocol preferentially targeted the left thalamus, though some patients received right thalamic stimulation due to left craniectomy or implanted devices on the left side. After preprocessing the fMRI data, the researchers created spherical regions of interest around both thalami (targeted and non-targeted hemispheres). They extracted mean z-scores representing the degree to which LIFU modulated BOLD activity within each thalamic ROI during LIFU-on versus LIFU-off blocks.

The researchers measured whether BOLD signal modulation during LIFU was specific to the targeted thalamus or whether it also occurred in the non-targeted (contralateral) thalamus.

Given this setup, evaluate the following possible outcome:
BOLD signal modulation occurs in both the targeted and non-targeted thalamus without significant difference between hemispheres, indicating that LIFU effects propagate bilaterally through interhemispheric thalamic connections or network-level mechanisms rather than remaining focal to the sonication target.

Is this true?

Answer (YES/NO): NO